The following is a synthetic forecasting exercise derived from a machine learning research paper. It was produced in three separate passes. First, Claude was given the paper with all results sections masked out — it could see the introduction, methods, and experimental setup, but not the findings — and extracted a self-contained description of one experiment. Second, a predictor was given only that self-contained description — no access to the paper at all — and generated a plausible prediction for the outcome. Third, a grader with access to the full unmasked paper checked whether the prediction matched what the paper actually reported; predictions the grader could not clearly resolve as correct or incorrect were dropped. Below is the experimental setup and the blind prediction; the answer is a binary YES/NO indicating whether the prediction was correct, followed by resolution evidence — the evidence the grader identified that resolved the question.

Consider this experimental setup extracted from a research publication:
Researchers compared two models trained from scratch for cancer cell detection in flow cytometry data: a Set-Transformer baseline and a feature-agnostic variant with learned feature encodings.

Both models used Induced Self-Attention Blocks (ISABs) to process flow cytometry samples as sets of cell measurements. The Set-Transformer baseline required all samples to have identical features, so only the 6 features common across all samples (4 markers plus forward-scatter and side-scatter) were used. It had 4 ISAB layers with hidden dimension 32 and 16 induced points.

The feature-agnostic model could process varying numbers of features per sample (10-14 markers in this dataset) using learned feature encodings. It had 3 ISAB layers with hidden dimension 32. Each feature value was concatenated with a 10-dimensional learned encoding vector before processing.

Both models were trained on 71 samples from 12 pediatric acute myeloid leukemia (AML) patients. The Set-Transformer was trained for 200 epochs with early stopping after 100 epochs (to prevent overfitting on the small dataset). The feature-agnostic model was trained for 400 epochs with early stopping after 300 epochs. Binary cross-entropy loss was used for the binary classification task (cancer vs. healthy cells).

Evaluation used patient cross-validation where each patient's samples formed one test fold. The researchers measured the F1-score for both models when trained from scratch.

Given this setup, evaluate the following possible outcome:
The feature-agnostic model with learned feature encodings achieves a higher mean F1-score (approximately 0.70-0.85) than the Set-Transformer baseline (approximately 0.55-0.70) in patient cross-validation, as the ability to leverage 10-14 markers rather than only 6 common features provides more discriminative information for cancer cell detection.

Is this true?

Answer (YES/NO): NO